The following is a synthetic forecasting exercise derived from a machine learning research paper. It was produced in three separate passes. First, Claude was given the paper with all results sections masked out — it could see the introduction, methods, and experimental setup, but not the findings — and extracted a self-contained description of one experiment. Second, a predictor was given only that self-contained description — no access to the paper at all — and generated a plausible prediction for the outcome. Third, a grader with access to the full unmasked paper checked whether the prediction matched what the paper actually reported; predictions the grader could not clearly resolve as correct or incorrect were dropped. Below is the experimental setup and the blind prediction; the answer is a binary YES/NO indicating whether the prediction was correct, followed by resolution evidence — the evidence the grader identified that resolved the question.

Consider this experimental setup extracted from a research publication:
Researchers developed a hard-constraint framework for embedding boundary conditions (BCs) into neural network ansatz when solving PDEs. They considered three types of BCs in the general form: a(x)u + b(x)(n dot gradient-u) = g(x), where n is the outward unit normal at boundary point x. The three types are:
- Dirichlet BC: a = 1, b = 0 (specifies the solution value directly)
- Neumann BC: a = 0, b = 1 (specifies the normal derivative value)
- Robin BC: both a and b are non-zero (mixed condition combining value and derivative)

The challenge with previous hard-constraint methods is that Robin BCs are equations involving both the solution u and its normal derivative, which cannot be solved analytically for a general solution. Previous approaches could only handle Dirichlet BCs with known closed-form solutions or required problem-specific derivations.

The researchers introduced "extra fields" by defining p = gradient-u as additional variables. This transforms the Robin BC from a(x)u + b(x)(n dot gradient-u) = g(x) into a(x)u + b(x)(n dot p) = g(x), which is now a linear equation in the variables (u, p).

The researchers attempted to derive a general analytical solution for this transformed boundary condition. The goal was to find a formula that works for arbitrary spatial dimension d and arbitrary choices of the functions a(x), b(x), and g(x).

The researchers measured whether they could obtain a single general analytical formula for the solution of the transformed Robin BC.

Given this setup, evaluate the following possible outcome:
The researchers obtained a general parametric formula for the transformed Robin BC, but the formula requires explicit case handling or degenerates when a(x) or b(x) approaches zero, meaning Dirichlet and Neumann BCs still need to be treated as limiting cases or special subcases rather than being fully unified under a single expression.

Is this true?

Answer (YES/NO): NO